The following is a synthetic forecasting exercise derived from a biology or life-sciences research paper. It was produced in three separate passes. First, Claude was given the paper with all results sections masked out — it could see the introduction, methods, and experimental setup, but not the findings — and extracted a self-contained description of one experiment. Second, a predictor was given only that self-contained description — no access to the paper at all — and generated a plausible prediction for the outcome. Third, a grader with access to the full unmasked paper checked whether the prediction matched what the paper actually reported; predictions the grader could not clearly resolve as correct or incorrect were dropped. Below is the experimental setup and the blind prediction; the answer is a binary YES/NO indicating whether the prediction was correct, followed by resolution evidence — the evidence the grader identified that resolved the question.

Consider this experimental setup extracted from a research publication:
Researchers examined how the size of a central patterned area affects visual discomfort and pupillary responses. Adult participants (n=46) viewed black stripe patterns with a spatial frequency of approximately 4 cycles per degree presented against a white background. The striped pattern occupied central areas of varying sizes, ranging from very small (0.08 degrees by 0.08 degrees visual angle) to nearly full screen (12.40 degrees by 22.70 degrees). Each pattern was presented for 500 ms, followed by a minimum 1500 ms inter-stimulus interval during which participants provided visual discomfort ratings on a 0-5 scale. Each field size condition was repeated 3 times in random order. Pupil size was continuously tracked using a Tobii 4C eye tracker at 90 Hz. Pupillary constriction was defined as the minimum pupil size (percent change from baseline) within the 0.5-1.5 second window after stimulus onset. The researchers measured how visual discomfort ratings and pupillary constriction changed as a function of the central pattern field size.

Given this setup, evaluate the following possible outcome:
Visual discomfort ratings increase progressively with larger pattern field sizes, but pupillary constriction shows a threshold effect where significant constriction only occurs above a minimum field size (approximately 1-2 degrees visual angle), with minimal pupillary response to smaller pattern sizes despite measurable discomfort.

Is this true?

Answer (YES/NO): NO